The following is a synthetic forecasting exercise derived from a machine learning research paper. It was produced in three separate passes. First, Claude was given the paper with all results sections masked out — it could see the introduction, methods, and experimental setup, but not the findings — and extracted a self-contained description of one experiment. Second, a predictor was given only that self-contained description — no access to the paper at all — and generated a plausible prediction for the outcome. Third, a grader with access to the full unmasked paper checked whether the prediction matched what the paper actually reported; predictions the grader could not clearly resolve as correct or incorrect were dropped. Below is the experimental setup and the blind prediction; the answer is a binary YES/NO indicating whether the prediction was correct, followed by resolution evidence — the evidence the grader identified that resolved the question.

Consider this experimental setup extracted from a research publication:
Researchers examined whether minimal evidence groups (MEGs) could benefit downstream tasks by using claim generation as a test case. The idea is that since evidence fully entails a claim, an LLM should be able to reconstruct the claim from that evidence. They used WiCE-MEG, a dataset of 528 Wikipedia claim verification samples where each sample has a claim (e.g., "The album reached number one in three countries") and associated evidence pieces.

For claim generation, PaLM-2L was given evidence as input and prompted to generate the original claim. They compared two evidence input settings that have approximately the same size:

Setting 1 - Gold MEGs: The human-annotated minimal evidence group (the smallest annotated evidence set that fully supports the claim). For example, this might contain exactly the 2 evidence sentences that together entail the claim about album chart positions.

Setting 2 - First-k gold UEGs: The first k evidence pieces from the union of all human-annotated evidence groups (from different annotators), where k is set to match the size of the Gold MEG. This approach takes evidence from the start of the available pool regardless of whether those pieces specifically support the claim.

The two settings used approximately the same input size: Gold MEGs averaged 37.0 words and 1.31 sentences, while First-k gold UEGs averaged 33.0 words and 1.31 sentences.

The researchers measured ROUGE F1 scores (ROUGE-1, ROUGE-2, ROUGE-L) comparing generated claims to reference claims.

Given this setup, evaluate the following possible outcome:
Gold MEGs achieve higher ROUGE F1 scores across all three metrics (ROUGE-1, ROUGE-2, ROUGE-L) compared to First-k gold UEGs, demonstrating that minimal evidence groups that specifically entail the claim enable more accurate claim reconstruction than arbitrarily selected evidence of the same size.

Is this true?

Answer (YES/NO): YES